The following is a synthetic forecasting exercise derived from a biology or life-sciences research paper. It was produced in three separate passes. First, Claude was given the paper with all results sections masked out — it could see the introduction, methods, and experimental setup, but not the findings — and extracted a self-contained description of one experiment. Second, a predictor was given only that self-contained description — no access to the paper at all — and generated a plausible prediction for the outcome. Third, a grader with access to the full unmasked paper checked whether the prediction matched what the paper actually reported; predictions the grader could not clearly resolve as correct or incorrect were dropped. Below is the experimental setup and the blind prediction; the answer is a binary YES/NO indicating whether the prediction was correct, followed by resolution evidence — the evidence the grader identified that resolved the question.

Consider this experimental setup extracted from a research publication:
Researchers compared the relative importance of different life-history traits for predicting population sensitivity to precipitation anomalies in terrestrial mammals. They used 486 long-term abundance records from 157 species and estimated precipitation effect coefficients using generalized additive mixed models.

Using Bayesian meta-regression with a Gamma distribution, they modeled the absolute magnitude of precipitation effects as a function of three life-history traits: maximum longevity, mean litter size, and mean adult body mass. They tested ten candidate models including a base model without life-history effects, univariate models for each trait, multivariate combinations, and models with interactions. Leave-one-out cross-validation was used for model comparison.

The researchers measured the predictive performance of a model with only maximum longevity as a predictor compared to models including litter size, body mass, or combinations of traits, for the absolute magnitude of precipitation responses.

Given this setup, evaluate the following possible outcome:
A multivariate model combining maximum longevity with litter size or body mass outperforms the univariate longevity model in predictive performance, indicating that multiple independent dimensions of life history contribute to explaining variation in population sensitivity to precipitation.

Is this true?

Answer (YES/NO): NO